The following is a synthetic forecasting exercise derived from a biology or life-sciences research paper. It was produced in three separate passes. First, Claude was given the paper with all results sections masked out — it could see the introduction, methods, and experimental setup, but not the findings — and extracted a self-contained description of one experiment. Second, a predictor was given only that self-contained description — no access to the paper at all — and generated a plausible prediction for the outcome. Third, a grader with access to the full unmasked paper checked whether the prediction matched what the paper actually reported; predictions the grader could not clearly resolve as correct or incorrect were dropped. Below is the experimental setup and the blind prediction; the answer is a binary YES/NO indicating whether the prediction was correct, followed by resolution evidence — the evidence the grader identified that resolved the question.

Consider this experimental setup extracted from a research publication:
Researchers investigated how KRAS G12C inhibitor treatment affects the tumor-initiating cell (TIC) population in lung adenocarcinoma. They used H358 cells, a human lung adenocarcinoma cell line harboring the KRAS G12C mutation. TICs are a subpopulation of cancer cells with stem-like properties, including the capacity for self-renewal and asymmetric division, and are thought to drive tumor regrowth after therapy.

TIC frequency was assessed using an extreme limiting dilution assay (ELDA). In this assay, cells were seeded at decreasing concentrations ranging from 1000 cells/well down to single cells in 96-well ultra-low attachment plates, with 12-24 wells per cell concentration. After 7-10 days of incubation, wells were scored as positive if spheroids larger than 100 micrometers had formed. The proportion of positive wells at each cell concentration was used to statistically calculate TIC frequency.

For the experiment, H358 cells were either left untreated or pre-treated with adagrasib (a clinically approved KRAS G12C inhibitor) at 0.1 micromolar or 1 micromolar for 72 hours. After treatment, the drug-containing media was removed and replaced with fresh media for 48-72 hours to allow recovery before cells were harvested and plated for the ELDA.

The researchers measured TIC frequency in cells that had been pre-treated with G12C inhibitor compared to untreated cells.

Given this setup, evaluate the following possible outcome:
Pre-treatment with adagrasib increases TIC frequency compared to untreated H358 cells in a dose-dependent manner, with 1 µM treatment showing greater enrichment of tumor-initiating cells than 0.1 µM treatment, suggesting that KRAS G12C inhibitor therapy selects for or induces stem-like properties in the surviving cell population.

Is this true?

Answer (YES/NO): NO